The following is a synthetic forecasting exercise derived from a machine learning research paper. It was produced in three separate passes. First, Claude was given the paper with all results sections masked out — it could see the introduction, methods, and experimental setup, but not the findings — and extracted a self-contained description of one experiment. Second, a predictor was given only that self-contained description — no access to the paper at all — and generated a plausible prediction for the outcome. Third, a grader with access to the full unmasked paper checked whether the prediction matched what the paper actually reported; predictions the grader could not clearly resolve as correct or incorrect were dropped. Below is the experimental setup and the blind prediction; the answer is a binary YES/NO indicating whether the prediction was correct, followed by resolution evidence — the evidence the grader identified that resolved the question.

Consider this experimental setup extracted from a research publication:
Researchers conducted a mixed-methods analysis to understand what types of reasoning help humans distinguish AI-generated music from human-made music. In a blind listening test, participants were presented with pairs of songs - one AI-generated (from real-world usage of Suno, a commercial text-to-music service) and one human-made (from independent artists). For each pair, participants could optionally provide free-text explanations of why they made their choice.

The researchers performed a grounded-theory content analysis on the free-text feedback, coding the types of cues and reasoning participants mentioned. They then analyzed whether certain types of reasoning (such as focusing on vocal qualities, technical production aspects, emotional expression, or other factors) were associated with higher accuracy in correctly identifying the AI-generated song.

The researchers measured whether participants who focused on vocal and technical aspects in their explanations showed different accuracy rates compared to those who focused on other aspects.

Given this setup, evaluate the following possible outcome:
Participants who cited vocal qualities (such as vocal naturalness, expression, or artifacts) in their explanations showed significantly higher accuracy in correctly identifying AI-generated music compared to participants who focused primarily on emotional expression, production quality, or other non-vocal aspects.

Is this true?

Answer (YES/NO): NO